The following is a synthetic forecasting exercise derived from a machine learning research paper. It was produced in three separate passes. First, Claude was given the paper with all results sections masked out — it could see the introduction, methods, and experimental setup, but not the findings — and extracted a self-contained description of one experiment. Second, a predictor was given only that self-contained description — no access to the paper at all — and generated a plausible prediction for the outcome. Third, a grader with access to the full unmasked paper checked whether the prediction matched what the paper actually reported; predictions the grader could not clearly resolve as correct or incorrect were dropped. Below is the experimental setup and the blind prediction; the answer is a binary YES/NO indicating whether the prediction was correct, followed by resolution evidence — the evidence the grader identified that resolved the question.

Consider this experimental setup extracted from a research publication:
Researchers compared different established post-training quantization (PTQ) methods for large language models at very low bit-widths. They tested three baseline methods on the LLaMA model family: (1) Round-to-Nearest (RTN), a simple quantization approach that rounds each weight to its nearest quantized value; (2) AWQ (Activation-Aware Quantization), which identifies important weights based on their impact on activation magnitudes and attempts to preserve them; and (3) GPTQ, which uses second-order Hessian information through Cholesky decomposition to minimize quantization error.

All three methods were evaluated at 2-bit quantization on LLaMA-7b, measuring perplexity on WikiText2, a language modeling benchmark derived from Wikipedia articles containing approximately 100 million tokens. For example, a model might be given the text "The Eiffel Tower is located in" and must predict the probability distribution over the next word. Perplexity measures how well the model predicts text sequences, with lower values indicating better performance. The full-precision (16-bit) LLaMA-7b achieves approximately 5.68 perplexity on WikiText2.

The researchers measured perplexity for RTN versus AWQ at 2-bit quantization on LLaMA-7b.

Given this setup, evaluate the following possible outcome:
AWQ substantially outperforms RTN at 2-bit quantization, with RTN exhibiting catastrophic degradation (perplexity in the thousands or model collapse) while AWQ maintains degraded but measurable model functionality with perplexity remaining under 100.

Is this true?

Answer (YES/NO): NO